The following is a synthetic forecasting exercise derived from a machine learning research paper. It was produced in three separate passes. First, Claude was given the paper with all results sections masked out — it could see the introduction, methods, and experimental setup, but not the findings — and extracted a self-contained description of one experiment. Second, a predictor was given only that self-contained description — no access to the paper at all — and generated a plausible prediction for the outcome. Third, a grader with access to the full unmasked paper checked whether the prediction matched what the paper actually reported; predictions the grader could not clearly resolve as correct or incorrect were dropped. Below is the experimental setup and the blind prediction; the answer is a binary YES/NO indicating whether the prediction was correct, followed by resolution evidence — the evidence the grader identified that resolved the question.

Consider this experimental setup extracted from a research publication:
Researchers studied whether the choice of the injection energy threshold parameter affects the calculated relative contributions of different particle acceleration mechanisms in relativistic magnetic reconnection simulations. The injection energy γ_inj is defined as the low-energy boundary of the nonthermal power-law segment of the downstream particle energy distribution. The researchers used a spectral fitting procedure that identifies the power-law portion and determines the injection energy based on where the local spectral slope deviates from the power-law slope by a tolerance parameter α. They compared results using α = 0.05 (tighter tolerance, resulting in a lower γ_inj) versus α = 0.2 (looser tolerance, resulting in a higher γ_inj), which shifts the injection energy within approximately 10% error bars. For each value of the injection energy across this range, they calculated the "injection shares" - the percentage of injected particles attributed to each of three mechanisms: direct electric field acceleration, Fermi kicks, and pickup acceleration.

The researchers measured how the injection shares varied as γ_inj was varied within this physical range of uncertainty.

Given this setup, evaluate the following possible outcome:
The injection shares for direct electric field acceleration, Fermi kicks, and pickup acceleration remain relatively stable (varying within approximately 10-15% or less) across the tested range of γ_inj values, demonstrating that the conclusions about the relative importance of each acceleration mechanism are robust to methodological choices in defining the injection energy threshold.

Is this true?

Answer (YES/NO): YES